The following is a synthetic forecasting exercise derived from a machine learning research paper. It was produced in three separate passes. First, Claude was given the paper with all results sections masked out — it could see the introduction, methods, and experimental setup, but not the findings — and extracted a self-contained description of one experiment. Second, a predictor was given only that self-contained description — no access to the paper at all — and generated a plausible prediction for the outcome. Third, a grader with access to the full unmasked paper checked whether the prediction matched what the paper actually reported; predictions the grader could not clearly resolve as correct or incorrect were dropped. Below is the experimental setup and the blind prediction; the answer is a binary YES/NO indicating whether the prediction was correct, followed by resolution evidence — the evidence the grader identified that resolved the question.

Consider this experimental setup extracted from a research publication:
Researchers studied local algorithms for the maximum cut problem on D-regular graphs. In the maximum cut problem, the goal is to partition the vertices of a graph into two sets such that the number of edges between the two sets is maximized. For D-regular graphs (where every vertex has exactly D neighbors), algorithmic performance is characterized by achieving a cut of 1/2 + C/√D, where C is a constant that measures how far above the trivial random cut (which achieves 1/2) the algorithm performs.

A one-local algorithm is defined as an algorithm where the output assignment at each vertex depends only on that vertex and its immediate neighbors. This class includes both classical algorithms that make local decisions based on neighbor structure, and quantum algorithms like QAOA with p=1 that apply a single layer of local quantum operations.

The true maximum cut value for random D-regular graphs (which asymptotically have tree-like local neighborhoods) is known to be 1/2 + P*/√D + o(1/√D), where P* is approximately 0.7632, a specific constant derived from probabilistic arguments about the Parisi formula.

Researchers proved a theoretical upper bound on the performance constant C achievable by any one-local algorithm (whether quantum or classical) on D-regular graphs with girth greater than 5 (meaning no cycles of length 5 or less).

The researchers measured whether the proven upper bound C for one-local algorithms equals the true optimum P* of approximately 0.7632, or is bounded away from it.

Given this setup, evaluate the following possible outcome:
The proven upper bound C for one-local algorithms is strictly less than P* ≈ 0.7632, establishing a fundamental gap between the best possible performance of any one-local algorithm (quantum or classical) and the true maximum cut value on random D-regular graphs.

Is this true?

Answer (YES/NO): YES